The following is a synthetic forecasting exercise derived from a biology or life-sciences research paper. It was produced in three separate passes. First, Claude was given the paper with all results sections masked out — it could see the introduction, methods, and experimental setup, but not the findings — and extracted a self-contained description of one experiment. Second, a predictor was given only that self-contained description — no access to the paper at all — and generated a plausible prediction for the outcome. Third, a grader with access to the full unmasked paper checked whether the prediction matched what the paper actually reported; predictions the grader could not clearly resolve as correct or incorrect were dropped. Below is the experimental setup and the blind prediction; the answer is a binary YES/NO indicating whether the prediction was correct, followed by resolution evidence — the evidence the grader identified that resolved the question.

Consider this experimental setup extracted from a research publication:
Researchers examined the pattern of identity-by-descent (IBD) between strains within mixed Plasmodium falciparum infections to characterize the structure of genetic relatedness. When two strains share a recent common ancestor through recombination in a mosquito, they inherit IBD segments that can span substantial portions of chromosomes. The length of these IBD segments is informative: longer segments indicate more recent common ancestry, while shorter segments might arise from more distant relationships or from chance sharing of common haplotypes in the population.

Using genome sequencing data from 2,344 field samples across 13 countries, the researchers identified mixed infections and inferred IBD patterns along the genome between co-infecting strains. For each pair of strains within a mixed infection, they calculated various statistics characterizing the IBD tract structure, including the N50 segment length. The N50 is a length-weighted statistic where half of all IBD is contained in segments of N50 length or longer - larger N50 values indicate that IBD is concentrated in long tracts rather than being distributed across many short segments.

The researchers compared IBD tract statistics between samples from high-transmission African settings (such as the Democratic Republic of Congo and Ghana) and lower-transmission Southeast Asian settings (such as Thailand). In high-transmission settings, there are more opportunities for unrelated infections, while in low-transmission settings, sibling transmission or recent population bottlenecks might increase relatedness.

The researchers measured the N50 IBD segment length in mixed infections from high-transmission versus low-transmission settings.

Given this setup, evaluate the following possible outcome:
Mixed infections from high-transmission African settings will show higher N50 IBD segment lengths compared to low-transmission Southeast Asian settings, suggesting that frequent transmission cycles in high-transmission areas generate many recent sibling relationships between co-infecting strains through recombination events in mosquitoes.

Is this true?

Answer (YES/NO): NO